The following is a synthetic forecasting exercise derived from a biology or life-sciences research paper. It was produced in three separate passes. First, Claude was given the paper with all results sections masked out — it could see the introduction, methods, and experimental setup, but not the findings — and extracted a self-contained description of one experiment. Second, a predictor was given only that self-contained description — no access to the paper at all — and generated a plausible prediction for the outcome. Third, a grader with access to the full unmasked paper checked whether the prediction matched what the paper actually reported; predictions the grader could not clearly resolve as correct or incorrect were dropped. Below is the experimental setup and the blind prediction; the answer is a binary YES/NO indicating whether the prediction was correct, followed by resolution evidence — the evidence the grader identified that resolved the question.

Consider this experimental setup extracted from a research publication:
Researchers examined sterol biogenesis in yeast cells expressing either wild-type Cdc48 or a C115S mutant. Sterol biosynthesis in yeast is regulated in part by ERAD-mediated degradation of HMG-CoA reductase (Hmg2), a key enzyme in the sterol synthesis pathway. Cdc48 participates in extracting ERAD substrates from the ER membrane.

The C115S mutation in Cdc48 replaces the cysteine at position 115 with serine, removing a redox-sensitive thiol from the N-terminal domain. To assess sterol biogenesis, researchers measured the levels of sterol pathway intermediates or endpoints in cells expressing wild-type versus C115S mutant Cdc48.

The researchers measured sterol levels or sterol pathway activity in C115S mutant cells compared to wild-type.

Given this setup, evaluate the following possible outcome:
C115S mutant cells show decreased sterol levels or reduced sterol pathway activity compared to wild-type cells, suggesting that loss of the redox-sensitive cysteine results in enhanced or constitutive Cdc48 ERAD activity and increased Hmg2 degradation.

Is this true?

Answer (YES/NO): NO